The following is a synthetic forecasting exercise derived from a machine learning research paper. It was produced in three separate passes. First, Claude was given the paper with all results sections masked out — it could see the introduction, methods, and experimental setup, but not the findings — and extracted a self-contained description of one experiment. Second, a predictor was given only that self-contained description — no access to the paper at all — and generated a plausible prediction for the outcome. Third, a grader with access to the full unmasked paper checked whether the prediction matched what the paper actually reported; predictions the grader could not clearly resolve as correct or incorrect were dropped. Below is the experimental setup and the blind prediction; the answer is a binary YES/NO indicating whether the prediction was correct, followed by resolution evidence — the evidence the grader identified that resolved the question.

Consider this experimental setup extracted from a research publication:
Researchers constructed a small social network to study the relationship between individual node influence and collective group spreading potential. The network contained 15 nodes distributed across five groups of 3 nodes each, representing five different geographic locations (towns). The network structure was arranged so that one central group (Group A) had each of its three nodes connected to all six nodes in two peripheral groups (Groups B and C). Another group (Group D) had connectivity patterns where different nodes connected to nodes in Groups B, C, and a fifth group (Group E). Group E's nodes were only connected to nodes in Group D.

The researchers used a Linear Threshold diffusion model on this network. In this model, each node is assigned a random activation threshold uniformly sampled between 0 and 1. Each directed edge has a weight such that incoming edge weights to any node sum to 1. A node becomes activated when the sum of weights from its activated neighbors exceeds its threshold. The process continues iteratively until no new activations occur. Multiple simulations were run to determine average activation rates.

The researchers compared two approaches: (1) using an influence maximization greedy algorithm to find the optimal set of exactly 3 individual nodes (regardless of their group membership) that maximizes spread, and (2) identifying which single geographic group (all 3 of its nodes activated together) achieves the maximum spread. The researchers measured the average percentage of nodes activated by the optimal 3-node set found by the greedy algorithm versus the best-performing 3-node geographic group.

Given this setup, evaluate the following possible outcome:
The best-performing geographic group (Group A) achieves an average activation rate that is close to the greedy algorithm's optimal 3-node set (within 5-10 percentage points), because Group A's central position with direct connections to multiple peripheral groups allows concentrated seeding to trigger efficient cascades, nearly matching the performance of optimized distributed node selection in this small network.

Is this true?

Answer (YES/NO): NO